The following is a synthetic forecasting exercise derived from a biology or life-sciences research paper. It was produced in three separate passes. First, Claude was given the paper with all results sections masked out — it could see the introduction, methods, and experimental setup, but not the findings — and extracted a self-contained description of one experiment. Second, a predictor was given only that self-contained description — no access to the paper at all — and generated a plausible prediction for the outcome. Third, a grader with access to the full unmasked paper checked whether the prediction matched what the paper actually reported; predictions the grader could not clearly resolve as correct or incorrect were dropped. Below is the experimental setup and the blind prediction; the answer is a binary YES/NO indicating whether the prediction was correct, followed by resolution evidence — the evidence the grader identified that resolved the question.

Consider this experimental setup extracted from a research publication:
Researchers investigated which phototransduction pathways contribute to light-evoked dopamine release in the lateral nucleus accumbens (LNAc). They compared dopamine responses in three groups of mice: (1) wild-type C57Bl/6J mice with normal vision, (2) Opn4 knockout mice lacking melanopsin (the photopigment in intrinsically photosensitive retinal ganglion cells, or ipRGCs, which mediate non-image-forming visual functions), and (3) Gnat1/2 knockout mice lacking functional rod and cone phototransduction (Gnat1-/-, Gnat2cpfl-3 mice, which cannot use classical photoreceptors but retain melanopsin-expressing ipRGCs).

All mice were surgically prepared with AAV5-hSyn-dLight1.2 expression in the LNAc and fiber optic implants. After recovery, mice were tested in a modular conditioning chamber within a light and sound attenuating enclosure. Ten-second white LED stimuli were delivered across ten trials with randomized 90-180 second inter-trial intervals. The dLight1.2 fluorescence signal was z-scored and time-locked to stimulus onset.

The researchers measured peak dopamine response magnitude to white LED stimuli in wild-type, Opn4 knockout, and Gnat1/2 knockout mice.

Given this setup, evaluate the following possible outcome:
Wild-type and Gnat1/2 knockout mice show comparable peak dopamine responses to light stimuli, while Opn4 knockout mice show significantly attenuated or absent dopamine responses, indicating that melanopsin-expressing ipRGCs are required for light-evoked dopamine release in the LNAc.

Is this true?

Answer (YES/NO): NO